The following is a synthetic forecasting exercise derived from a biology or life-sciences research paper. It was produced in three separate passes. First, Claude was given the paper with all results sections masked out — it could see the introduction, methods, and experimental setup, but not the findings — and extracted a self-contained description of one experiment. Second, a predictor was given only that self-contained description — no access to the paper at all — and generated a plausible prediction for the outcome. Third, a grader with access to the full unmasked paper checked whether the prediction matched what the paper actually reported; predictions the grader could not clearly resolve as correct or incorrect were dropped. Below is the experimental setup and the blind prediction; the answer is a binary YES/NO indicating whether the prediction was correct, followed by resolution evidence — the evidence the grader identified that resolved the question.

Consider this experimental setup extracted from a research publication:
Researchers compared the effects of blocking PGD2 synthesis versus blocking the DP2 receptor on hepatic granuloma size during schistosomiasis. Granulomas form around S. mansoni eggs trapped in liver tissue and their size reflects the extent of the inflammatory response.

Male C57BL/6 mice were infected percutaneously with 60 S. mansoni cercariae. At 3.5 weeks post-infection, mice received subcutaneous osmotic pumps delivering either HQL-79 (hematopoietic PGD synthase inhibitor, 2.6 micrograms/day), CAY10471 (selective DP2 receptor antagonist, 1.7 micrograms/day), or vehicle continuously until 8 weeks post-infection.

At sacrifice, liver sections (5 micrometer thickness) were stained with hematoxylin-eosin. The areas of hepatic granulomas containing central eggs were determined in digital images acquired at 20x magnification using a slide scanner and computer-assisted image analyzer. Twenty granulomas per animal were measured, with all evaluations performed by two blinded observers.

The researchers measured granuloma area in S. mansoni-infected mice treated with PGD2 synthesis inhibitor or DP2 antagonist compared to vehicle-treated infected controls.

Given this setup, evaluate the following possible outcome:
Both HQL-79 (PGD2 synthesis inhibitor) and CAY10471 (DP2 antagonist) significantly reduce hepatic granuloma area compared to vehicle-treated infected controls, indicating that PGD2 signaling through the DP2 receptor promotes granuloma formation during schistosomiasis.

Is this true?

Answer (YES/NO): NO